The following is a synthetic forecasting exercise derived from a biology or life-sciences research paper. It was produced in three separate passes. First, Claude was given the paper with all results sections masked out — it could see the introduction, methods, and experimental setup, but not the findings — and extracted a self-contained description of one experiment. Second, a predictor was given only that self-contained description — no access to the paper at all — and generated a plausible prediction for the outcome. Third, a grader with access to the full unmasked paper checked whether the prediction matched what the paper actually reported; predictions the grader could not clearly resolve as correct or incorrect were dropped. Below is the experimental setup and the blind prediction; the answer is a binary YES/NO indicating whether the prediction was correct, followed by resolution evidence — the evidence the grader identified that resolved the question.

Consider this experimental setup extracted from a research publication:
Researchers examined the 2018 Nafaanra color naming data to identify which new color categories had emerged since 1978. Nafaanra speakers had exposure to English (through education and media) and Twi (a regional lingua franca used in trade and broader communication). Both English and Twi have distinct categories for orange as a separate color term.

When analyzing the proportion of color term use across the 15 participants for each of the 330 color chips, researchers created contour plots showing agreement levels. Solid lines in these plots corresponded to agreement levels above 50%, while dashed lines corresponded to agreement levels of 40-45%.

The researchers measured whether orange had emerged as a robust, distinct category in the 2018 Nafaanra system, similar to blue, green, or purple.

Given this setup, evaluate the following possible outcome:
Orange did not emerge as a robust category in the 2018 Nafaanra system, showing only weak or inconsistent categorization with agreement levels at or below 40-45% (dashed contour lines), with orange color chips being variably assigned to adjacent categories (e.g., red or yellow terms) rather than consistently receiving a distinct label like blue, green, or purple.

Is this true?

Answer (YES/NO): YES